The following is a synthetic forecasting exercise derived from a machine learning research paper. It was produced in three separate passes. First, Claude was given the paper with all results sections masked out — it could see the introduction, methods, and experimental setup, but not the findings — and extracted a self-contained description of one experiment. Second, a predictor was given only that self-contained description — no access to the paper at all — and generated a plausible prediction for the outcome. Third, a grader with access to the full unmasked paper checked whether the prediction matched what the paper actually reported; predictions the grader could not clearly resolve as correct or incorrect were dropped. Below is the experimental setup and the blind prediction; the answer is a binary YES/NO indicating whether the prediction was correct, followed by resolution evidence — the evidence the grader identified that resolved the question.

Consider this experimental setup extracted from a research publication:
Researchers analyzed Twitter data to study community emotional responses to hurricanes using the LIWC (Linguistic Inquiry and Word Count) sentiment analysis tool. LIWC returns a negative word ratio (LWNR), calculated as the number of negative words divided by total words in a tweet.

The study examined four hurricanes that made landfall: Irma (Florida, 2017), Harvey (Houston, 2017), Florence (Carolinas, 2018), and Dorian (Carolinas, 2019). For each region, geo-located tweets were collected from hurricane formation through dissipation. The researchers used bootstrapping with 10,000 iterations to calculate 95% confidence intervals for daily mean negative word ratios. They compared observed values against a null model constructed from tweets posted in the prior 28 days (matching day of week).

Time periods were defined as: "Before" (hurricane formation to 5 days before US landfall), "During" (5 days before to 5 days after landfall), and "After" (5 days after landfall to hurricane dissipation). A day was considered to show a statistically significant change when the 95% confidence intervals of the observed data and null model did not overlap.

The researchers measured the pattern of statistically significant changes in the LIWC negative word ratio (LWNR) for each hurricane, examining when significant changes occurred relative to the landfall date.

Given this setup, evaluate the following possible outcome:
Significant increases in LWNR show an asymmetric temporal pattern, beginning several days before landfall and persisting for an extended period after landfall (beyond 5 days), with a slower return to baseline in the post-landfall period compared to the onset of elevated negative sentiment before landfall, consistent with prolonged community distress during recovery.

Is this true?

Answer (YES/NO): NO